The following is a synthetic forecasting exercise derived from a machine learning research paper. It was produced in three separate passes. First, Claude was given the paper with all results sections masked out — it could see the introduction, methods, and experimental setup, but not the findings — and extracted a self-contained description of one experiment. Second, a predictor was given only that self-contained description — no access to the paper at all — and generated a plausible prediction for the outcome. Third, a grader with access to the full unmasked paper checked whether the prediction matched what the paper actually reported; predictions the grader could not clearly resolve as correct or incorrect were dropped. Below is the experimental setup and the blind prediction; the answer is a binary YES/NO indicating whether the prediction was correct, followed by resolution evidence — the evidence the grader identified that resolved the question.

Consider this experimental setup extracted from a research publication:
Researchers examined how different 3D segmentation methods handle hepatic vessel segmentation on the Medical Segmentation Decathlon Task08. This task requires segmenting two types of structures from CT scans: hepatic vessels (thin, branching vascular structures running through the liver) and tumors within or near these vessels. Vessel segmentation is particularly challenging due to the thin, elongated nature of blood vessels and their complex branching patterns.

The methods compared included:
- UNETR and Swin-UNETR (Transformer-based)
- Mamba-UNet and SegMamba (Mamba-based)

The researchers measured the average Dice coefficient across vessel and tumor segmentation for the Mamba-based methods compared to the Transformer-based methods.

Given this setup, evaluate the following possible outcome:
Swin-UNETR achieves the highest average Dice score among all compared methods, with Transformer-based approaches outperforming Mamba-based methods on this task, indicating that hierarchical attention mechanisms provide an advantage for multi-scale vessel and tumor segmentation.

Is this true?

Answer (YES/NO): NO